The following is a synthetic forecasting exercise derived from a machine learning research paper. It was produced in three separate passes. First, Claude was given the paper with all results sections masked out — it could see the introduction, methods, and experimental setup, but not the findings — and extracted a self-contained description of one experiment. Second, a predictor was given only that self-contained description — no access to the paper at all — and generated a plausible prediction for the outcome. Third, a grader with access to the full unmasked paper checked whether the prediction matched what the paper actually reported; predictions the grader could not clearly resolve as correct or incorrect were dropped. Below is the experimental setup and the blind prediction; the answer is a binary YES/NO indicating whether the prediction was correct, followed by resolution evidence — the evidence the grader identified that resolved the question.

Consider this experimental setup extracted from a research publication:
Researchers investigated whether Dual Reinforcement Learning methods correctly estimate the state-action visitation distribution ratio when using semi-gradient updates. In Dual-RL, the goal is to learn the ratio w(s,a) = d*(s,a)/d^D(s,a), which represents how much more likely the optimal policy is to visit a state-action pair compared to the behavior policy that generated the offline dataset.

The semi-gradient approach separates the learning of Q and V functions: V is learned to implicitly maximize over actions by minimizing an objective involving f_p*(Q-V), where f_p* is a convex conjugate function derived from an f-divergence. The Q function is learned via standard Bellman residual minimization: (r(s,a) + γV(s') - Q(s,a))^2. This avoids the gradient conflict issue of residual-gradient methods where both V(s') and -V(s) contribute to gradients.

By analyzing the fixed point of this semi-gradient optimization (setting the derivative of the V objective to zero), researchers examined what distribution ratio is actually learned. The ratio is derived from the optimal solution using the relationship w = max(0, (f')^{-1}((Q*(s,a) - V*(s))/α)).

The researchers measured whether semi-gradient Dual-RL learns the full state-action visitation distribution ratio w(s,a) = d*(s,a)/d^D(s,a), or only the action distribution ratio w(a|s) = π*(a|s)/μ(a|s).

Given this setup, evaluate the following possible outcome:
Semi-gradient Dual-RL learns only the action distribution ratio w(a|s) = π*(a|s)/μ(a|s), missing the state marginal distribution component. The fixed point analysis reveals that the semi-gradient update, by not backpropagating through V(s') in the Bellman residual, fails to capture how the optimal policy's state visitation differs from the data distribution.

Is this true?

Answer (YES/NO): YES